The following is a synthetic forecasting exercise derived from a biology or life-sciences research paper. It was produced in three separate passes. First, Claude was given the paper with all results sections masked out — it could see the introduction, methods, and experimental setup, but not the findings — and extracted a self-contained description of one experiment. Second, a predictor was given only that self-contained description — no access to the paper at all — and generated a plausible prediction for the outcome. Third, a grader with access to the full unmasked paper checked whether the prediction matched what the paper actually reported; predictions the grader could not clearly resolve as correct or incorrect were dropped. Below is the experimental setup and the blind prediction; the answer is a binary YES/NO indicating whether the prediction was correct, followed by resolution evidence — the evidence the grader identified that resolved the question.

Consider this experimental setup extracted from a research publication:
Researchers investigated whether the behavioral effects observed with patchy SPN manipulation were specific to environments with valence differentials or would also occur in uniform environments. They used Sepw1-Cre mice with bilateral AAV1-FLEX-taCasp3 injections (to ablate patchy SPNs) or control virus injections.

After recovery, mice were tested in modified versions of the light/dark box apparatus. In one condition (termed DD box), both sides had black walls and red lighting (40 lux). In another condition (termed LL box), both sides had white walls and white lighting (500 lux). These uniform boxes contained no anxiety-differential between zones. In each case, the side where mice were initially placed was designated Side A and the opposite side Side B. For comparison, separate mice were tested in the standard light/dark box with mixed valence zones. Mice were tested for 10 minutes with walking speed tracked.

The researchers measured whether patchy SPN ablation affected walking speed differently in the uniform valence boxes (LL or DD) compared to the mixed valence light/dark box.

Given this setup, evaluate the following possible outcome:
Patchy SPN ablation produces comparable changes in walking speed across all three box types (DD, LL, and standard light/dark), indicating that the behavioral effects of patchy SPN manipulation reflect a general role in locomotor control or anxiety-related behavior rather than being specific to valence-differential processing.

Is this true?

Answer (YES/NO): NO